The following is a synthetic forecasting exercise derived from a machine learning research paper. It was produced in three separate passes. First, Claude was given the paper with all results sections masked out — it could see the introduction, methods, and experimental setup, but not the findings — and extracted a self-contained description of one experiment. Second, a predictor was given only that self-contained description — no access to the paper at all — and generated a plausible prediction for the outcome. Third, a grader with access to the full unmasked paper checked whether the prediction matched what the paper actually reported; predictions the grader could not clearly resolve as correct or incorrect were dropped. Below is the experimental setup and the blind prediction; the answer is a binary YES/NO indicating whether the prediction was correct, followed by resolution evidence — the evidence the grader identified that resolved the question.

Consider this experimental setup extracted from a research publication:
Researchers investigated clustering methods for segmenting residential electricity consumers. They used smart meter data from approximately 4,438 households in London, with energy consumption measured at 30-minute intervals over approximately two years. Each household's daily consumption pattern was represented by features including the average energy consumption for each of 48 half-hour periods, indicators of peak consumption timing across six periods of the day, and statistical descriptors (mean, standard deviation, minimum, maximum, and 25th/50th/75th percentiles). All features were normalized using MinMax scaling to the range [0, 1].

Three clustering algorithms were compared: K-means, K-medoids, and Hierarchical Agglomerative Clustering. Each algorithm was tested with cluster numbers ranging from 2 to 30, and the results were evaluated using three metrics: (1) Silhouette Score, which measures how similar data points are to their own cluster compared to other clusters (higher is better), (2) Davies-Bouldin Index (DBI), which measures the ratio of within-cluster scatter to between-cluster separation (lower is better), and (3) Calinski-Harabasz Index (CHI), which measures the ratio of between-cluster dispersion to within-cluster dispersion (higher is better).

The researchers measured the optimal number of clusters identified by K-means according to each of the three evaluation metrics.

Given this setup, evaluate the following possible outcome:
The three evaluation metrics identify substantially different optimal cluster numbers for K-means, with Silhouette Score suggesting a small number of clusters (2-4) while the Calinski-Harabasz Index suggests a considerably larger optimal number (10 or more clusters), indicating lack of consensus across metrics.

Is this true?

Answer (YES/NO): NO